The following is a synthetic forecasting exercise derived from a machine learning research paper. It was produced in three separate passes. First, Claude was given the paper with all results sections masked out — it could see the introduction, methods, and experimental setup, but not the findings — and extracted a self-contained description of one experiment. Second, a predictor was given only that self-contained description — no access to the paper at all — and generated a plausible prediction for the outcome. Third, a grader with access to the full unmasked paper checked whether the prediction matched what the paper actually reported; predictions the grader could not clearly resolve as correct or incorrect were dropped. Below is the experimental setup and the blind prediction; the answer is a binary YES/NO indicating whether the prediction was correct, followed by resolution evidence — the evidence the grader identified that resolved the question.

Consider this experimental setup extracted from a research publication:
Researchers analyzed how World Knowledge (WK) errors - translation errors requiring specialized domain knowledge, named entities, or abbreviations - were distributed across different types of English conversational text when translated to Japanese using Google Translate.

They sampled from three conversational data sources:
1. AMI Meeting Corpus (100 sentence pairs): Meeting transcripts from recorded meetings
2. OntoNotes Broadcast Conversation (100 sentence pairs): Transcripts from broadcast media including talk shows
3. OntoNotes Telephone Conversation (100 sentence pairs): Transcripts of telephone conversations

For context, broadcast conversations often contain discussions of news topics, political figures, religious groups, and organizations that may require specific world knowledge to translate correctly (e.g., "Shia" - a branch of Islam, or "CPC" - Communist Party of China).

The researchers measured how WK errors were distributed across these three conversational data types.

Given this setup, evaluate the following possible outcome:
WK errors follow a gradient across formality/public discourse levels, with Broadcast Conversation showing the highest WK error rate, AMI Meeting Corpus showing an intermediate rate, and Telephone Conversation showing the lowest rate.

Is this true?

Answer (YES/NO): NO